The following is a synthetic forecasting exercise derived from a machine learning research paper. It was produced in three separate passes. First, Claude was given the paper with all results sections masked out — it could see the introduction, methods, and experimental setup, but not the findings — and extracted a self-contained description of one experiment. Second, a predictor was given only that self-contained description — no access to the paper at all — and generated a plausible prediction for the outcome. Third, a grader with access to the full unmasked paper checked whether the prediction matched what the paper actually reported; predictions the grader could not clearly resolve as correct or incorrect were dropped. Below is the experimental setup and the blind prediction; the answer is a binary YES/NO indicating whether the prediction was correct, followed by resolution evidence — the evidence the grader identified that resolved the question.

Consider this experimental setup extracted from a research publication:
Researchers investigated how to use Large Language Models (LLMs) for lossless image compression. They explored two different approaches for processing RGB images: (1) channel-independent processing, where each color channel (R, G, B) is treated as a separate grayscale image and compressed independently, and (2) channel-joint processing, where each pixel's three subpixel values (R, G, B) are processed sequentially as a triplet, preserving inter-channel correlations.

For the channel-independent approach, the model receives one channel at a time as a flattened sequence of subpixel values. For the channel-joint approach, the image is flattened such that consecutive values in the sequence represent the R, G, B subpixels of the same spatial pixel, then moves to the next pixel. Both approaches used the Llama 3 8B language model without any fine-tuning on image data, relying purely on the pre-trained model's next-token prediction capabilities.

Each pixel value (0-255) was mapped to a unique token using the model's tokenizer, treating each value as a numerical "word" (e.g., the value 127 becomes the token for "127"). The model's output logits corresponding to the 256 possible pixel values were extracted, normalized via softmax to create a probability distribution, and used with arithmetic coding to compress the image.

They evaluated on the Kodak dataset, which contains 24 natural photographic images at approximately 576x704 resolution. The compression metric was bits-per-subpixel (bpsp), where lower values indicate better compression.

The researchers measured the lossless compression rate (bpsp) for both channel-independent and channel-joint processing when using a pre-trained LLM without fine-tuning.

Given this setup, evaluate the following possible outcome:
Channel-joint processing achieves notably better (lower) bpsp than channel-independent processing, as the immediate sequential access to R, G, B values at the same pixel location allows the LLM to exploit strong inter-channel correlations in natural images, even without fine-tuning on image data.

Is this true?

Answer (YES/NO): YES